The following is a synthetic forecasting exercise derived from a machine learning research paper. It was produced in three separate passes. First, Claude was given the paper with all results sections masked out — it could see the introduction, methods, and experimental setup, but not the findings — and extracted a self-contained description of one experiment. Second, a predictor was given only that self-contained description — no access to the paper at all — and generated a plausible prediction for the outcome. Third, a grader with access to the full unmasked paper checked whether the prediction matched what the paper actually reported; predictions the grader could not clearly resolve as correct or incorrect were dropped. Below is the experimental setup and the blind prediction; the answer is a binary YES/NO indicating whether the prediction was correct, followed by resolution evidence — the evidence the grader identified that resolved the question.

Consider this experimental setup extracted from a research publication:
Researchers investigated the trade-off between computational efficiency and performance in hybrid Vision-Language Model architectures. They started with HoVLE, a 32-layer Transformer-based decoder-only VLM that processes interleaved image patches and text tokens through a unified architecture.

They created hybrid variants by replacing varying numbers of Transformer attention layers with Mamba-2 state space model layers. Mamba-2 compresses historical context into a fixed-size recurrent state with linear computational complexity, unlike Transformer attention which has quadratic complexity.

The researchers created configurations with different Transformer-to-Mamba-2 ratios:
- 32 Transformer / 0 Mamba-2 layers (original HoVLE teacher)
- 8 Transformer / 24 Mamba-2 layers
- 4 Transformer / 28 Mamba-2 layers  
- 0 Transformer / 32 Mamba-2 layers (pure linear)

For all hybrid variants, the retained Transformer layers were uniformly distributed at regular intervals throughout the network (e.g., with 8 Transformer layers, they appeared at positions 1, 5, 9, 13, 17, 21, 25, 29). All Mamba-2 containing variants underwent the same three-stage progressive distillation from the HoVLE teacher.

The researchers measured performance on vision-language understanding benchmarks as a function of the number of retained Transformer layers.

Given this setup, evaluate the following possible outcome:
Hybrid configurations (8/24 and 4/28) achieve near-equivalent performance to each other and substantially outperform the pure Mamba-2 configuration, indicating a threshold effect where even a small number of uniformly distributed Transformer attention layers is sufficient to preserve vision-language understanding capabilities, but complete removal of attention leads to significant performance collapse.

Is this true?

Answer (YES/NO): NO